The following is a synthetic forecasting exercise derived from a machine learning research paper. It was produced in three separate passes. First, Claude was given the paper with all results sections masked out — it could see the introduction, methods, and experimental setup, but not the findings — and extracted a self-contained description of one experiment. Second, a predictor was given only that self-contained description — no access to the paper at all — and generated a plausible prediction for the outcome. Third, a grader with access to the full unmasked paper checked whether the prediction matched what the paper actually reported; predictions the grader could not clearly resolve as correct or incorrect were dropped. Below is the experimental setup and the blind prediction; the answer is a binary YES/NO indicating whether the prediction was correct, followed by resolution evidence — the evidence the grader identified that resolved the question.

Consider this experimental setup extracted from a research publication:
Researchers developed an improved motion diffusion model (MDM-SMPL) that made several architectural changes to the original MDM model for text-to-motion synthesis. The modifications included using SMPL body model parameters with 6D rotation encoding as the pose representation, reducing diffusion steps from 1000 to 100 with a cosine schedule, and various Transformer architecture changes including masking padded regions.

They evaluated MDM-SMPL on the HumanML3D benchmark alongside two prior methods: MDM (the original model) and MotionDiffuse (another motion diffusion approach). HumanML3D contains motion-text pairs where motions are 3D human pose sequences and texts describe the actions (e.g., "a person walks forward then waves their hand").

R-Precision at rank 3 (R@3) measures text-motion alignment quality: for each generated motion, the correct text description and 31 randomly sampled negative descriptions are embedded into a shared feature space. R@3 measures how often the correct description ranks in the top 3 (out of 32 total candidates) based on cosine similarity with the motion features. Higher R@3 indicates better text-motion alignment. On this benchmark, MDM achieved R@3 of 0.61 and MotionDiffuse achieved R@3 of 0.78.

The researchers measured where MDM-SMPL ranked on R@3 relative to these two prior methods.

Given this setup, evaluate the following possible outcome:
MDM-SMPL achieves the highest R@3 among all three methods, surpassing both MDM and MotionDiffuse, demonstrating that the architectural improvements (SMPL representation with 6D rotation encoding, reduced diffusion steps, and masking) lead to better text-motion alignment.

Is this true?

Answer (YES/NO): NO